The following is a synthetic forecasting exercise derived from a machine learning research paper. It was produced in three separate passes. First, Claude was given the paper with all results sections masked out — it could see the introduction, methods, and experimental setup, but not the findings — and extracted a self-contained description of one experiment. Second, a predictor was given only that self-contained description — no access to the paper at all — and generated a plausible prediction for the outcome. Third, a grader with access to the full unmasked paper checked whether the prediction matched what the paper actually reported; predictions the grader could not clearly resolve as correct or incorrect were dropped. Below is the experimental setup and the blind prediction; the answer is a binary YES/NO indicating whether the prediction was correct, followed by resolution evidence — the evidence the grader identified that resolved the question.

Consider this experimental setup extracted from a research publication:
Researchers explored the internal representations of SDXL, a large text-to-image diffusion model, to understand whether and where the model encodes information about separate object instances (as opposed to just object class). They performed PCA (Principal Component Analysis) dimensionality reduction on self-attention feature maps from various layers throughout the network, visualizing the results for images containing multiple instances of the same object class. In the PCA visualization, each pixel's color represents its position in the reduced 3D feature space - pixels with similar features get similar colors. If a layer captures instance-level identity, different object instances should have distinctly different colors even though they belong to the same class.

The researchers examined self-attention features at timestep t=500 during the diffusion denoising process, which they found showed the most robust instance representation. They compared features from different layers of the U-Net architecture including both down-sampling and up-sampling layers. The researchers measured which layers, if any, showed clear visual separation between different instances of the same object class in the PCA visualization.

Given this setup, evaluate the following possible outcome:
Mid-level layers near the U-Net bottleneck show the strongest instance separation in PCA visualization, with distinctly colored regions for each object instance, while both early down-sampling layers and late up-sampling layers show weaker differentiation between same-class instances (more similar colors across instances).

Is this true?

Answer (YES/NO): NO